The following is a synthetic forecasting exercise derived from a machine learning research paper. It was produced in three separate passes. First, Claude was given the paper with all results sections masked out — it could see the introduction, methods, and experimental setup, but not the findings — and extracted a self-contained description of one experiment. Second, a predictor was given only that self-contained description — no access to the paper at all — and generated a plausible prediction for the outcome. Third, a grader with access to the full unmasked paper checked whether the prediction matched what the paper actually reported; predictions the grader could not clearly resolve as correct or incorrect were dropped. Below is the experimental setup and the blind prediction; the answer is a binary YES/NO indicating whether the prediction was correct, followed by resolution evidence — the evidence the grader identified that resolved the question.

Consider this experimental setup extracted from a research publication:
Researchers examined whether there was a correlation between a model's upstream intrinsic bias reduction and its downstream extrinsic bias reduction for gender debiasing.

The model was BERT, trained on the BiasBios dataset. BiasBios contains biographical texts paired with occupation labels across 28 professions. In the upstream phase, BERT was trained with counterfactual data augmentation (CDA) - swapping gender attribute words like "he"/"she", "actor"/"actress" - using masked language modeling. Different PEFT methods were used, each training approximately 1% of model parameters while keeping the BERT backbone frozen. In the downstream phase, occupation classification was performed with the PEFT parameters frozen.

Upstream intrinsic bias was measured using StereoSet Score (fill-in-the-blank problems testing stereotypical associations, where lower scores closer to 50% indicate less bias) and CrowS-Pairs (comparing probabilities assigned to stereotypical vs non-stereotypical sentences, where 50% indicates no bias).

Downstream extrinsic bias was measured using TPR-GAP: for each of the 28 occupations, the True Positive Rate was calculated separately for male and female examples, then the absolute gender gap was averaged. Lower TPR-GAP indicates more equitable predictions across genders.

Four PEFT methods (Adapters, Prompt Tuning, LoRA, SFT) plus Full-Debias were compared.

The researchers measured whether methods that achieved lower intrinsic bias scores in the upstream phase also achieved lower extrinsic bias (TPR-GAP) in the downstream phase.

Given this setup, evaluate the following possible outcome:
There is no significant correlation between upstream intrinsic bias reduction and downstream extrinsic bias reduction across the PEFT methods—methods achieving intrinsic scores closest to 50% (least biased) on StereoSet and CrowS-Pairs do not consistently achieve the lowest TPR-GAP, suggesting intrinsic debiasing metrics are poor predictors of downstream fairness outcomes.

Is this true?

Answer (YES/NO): NO